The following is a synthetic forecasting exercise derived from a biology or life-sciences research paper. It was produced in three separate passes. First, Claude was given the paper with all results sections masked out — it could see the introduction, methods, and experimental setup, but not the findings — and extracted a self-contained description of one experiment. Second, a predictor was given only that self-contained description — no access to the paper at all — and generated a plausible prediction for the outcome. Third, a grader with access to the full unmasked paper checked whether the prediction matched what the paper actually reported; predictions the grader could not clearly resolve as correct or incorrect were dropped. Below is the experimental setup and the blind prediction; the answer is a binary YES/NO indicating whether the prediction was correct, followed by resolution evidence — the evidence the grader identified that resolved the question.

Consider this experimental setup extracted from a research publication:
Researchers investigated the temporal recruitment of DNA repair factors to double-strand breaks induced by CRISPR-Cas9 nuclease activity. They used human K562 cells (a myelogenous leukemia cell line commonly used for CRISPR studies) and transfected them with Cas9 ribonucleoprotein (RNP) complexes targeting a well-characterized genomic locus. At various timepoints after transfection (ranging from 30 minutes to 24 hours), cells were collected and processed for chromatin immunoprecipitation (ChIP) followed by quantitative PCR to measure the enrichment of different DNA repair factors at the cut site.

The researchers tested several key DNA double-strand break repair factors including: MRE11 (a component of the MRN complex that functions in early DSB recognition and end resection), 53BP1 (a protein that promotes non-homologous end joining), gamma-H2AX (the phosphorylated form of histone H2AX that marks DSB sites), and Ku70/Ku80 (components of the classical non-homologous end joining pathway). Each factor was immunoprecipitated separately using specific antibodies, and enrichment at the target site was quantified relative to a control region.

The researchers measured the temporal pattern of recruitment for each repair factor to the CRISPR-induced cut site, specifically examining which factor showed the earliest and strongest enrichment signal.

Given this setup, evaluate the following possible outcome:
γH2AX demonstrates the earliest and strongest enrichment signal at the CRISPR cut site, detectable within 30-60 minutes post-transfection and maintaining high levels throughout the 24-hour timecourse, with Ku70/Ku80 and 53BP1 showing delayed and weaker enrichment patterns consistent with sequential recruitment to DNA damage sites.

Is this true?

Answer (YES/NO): NO